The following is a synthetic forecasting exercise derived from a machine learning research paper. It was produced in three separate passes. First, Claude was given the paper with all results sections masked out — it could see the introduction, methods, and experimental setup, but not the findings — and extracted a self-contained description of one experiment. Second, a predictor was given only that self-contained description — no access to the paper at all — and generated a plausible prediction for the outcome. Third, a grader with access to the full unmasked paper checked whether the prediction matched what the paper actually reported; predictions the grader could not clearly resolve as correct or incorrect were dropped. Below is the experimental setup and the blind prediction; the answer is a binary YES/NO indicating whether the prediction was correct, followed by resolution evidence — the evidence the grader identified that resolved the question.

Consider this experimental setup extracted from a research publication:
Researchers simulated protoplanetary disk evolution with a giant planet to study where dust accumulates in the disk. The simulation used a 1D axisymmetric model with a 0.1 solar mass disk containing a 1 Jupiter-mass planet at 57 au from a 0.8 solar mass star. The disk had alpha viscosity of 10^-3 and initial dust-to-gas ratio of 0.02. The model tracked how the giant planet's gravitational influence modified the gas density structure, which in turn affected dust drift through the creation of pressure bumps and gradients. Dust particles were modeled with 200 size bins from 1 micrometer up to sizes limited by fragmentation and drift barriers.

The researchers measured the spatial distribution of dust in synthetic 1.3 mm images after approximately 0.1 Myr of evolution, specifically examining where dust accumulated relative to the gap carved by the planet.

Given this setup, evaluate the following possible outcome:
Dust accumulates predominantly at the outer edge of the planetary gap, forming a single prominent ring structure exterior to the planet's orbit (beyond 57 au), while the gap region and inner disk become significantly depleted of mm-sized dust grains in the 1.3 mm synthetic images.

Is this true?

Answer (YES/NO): NO